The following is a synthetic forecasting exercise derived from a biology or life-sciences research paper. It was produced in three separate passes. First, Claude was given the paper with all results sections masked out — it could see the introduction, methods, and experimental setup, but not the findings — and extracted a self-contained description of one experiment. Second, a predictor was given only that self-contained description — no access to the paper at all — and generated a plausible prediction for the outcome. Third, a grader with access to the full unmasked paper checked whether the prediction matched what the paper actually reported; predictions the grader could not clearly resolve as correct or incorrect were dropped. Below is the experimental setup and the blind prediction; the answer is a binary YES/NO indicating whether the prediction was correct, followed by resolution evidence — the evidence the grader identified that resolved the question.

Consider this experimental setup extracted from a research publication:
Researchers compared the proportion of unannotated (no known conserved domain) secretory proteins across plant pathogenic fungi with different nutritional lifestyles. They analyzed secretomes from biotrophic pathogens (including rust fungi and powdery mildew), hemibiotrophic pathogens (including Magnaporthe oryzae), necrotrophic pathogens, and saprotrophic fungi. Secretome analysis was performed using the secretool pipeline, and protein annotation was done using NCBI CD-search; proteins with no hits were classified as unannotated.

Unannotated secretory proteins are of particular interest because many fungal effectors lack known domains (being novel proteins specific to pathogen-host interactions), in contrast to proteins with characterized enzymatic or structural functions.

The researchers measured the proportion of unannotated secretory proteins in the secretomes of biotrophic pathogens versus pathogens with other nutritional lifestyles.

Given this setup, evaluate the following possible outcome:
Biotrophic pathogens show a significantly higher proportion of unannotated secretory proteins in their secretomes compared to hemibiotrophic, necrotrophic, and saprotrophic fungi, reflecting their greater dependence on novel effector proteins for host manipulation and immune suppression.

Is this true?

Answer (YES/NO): YES